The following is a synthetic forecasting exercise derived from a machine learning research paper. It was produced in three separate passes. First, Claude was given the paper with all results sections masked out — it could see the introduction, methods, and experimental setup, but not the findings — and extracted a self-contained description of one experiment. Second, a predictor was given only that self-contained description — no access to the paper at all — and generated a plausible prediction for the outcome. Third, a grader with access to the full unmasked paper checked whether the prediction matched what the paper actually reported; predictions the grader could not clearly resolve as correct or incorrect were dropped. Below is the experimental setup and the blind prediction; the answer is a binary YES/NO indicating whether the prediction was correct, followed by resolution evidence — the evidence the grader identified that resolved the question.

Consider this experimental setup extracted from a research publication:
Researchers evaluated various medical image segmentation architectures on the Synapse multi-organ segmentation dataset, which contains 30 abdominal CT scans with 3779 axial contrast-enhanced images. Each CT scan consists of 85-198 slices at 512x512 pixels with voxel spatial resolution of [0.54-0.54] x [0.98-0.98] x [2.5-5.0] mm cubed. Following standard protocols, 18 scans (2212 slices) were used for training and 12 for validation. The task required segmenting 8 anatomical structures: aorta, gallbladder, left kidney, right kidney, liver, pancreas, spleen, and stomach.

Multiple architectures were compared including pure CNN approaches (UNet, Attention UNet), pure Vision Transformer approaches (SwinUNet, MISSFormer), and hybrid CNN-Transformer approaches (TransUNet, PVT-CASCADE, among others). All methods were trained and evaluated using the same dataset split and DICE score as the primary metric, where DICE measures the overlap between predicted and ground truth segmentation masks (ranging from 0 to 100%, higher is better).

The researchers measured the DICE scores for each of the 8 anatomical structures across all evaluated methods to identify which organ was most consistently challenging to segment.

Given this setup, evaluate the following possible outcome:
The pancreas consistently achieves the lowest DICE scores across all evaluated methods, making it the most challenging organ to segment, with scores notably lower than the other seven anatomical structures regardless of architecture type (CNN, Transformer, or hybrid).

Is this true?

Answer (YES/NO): YES